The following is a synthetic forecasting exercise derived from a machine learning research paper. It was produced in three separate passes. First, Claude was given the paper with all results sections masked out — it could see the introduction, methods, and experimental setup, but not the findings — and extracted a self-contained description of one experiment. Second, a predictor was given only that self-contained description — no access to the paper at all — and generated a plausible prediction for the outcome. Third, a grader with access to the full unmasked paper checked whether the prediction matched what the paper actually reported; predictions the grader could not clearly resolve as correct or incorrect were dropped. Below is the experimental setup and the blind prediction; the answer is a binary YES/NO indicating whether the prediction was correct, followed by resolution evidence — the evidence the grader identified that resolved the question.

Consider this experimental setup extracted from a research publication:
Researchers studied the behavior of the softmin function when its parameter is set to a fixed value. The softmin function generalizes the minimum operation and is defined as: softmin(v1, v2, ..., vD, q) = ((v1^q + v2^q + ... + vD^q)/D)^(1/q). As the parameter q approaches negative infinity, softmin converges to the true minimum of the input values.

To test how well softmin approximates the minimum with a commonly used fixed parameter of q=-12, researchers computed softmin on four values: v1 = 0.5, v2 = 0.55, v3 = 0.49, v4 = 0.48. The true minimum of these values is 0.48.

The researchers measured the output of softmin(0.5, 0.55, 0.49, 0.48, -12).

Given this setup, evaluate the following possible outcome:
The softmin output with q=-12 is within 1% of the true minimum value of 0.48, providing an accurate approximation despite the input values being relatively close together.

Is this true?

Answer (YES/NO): NO